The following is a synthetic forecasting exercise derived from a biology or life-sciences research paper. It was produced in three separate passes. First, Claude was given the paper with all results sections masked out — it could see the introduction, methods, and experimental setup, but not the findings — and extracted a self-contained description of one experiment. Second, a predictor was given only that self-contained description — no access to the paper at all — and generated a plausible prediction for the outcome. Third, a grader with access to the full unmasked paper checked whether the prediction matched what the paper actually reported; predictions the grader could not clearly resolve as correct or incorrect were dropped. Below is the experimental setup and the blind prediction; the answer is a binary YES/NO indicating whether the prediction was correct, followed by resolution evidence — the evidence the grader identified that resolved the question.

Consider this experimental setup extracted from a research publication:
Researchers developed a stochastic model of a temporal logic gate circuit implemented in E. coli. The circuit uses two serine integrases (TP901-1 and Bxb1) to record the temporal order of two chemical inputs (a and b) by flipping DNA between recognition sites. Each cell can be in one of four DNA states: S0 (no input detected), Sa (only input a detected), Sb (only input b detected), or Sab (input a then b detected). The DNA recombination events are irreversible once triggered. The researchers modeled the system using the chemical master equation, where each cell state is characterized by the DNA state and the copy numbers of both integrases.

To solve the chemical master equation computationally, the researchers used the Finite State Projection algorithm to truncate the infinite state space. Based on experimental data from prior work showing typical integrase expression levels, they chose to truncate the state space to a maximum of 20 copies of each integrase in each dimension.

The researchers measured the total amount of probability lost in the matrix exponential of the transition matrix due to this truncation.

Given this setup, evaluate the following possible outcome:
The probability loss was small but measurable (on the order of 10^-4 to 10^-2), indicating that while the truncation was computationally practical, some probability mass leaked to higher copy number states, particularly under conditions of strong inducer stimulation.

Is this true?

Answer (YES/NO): NO